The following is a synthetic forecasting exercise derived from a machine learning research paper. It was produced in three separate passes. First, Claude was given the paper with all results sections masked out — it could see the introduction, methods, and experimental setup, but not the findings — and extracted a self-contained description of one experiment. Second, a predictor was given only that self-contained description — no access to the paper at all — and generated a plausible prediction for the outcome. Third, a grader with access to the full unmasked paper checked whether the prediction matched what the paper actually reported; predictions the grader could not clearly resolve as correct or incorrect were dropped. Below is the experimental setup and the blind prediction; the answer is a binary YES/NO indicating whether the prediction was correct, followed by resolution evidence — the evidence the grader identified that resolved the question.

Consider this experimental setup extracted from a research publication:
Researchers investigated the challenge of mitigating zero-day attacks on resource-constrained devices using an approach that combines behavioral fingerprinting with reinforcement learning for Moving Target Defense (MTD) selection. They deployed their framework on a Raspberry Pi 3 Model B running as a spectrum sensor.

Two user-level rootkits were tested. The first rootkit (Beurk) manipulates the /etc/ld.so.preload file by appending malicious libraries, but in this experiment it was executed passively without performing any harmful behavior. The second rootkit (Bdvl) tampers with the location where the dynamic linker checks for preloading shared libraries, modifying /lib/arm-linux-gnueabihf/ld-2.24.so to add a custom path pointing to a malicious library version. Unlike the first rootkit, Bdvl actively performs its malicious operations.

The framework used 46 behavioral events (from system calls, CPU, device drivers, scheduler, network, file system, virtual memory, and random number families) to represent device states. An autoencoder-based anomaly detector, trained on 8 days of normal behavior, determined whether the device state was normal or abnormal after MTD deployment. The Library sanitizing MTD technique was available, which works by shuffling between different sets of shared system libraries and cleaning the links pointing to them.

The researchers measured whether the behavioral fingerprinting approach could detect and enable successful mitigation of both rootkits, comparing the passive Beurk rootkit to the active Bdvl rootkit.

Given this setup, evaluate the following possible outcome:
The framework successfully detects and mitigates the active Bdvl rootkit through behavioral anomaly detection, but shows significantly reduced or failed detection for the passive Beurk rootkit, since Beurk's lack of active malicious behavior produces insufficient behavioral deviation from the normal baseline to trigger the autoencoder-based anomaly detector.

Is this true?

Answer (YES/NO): YES